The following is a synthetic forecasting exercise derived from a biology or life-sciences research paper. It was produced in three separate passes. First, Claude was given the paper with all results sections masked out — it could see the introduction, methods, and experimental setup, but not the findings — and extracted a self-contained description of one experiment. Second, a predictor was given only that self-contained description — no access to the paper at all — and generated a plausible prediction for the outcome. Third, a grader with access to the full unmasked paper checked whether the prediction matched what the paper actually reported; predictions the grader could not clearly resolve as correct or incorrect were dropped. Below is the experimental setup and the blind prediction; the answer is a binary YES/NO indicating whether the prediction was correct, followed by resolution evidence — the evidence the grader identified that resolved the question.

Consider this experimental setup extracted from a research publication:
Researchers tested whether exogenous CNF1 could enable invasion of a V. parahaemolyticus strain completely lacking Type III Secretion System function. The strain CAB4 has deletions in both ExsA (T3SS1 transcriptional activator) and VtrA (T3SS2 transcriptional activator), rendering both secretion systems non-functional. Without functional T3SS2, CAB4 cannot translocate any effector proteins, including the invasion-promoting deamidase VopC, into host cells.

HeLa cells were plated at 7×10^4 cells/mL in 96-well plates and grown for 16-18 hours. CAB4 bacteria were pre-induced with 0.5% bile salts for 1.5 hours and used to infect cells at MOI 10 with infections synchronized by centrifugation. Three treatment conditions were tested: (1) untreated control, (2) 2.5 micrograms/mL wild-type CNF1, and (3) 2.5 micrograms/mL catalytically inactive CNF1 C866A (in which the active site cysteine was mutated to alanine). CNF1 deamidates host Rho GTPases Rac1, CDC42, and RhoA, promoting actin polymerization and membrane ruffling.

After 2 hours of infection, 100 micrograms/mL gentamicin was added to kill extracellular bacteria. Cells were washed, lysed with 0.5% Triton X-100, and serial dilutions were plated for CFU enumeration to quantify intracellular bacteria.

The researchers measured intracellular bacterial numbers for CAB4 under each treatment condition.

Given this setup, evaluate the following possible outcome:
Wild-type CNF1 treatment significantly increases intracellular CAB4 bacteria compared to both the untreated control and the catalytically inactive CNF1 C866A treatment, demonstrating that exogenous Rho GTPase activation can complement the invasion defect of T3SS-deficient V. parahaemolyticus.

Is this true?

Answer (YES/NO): YES